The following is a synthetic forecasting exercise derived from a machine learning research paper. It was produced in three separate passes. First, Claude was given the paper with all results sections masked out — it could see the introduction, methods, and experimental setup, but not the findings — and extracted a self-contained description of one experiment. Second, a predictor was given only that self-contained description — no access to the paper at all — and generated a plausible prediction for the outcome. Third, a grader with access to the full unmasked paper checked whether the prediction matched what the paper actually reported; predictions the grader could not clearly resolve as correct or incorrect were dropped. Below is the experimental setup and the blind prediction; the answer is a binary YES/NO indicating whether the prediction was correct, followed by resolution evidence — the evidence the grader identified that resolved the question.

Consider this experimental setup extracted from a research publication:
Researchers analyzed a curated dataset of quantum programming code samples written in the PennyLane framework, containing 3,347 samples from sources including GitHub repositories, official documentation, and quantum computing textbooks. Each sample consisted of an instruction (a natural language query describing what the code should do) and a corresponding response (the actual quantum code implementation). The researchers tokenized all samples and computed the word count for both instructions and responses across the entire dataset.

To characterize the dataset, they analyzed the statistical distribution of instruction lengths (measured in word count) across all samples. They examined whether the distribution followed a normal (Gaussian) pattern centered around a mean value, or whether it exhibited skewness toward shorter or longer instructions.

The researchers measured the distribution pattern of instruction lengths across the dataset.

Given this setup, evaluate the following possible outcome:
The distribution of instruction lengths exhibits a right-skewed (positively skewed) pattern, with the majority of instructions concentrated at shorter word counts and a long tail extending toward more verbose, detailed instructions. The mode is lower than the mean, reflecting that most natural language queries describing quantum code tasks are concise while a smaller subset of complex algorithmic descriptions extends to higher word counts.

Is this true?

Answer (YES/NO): NO